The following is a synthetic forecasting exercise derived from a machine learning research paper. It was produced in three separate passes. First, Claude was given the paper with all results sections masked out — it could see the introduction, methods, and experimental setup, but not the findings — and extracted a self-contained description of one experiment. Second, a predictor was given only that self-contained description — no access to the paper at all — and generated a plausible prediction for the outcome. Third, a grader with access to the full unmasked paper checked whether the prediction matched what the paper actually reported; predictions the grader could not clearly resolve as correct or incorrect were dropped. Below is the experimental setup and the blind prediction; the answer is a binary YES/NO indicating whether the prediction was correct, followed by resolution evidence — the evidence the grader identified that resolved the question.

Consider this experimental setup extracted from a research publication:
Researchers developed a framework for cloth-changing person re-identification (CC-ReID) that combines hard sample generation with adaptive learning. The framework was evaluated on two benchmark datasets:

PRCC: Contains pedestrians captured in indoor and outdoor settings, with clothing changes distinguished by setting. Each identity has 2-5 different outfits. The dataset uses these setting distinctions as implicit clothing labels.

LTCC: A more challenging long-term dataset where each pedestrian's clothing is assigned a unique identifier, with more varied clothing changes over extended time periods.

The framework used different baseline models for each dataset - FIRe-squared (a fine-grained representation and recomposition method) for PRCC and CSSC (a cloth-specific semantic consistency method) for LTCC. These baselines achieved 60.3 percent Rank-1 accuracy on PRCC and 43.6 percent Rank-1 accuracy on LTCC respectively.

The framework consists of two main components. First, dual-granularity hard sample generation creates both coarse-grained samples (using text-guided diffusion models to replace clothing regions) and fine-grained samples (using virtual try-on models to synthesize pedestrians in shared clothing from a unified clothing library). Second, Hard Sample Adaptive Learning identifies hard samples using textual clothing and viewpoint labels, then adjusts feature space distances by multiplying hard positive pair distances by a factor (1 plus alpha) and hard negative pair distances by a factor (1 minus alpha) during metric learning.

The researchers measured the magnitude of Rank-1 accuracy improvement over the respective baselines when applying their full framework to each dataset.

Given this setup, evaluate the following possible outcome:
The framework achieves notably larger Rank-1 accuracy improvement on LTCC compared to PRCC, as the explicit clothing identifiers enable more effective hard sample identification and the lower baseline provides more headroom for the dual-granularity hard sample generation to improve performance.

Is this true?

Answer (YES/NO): NO